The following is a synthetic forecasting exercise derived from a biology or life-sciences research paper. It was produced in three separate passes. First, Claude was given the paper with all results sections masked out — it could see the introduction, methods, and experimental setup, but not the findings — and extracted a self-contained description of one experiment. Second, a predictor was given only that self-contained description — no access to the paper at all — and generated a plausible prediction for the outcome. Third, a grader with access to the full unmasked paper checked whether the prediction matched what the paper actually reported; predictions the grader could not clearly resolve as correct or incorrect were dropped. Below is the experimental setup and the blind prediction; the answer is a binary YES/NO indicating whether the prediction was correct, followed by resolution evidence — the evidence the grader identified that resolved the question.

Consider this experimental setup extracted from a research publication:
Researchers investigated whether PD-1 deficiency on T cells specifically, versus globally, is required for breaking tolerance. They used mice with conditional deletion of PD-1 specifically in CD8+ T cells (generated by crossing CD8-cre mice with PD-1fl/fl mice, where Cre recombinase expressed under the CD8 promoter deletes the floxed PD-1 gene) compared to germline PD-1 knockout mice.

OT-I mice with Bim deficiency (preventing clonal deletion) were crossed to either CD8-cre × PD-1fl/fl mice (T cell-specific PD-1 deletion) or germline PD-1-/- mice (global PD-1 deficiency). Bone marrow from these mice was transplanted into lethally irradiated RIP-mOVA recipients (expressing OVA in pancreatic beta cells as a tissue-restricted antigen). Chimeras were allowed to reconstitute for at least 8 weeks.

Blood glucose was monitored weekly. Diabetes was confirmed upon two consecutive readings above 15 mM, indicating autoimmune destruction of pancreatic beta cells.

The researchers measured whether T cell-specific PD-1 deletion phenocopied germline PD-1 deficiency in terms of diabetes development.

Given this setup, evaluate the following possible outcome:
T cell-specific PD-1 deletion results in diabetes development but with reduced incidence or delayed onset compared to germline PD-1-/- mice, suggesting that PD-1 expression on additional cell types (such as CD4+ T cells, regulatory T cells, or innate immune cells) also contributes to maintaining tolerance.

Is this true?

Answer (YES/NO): NO